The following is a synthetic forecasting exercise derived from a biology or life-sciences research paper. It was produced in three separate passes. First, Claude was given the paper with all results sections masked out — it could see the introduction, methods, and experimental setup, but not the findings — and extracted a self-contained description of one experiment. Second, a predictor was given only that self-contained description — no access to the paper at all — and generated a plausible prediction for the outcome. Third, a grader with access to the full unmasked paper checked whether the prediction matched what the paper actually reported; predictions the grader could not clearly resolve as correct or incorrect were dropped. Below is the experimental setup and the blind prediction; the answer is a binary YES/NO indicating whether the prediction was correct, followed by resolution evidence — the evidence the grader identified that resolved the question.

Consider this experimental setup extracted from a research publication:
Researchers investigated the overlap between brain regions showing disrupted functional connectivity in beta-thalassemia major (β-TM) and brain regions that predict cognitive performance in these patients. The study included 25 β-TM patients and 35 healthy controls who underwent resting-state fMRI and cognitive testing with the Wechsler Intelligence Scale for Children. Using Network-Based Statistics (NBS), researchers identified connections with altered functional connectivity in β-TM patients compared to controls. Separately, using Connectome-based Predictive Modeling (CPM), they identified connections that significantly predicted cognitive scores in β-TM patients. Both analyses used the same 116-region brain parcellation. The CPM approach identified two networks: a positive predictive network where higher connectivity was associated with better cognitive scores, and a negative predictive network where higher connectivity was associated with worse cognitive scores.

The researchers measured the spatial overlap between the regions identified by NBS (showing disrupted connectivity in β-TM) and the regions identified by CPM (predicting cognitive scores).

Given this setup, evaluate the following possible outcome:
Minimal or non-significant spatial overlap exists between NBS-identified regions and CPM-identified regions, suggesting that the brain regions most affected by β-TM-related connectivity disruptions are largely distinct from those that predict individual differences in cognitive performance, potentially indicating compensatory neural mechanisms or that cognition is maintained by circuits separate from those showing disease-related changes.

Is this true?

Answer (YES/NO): NO